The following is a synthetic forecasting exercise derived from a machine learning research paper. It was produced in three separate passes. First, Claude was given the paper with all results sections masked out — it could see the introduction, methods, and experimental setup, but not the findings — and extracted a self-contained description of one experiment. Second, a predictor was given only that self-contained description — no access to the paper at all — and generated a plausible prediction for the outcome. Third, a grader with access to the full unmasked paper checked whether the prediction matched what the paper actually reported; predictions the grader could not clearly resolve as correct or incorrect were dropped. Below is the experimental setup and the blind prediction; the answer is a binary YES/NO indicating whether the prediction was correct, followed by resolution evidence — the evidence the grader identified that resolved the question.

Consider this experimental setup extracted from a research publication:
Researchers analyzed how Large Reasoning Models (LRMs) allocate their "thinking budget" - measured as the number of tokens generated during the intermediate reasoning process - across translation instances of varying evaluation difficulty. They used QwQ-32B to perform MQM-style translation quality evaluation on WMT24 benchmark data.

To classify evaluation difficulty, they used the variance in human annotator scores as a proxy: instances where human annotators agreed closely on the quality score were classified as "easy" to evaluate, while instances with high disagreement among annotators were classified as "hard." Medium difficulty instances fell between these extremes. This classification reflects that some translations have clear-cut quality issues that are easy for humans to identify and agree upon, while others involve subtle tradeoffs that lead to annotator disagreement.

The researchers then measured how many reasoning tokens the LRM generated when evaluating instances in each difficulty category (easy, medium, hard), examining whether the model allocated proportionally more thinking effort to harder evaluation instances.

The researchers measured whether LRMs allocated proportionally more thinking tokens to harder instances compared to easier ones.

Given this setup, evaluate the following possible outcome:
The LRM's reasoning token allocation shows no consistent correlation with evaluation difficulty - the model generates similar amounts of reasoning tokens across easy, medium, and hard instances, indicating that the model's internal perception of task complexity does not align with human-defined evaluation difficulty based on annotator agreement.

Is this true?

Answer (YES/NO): YES